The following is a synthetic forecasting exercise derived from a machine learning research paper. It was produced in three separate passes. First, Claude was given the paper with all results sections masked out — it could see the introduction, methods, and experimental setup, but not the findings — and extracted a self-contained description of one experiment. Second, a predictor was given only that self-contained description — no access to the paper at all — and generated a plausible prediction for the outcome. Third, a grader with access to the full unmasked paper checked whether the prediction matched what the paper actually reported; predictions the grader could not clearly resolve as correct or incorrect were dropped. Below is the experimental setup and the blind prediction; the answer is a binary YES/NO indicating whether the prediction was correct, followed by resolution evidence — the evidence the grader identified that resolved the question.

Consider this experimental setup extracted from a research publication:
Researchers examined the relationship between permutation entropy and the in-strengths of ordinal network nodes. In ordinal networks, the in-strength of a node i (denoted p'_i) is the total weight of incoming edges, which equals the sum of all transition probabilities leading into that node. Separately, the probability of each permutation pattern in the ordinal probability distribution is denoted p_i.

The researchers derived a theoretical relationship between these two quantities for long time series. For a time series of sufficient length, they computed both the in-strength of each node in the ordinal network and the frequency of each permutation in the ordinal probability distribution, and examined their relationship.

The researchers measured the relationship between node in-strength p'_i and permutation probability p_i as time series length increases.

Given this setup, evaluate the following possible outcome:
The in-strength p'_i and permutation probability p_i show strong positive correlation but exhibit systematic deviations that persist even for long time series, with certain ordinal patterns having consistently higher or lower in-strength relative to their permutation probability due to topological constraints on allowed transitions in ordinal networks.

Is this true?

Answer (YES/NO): NO